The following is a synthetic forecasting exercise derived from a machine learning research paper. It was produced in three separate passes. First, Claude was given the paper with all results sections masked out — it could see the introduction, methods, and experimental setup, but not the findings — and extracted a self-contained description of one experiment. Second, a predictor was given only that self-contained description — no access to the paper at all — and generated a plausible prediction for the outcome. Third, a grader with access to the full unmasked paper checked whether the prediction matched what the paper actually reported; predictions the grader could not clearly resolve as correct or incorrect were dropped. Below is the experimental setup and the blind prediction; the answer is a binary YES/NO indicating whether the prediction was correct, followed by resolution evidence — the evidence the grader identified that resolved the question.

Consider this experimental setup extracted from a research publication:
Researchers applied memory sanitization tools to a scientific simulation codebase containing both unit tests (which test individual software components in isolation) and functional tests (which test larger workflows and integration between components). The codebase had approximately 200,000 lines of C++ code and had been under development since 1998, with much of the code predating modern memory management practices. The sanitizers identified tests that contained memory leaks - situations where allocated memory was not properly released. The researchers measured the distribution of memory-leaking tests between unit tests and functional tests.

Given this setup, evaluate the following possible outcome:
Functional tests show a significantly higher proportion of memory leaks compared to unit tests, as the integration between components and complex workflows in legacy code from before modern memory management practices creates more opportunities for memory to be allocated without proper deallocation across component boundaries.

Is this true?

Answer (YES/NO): NO